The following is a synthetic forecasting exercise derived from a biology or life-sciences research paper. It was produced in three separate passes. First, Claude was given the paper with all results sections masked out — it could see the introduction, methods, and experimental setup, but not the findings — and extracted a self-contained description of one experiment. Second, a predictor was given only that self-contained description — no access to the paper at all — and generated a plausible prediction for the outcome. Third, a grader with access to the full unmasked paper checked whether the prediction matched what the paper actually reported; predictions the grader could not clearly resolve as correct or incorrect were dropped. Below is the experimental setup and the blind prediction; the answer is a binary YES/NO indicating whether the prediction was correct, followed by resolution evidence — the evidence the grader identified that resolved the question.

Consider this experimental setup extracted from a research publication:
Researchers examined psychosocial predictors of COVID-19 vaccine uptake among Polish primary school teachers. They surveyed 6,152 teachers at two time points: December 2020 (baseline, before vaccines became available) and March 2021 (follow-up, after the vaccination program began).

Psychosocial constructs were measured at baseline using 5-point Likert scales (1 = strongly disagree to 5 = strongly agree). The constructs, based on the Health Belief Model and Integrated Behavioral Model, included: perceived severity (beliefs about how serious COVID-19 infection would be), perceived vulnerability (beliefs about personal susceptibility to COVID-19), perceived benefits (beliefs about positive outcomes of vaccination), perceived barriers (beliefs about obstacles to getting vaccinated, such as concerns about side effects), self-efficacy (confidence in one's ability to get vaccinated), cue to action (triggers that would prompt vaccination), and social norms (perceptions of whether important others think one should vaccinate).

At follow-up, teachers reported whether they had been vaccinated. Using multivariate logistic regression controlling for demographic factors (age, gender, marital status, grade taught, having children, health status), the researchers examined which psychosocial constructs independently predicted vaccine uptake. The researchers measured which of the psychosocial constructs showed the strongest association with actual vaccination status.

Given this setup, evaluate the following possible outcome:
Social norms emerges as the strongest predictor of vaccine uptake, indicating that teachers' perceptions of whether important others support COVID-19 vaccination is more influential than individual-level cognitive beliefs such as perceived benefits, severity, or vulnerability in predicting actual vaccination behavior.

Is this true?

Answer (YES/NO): NO